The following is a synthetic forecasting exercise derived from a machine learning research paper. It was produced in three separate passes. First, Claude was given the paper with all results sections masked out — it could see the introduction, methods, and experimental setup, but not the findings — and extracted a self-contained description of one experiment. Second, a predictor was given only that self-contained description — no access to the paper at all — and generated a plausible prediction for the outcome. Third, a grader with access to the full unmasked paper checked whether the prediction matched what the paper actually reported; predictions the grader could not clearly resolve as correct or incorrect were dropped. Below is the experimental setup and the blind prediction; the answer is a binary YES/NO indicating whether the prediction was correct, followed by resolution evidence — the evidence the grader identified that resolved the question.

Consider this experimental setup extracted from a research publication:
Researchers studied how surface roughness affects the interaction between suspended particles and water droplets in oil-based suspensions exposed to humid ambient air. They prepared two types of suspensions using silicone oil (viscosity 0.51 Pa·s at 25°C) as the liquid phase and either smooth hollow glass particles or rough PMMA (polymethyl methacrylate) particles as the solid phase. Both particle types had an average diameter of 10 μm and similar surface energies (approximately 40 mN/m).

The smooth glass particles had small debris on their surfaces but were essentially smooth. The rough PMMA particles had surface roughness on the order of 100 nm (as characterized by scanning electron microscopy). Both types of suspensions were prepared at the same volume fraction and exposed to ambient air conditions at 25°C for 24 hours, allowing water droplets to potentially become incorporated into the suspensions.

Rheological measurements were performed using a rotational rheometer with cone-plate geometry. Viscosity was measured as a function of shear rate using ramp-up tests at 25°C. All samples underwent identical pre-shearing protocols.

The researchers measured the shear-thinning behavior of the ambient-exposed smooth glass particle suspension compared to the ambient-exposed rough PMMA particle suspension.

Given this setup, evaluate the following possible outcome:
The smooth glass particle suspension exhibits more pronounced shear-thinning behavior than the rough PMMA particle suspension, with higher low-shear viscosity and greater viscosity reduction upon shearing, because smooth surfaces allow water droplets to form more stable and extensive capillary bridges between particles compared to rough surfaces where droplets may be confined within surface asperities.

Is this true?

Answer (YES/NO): NO